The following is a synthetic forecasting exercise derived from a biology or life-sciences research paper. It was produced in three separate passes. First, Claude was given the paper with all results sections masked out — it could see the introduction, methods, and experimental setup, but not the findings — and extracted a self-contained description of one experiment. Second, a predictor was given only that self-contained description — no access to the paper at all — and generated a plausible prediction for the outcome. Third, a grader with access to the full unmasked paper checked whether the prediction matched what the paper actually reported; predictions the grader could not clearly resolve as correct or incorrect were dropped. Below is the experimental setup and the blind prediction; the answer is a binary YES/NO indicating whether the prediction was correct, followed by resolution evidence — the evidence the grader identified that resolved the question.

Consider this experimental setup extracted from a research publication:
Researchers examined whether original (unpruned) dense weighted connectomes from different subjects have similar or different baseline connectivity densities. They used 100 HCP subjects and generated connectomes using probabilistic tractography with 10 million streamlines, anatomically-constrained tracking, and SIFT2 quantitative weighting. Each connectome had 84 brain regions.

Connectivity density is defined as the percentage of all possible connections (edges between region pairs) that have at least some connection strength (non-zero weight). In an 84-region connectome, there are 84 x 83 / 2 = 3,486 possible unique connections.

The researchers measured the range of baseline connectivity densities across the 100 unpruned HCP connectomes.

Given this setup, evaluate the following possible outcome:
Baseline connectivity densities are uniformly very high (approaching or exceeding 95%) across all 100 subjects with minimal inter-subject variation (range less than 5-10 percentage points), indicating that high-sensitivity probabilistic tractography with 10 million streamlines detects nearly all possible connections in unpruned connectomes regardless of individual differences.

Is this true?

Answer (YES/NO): NO